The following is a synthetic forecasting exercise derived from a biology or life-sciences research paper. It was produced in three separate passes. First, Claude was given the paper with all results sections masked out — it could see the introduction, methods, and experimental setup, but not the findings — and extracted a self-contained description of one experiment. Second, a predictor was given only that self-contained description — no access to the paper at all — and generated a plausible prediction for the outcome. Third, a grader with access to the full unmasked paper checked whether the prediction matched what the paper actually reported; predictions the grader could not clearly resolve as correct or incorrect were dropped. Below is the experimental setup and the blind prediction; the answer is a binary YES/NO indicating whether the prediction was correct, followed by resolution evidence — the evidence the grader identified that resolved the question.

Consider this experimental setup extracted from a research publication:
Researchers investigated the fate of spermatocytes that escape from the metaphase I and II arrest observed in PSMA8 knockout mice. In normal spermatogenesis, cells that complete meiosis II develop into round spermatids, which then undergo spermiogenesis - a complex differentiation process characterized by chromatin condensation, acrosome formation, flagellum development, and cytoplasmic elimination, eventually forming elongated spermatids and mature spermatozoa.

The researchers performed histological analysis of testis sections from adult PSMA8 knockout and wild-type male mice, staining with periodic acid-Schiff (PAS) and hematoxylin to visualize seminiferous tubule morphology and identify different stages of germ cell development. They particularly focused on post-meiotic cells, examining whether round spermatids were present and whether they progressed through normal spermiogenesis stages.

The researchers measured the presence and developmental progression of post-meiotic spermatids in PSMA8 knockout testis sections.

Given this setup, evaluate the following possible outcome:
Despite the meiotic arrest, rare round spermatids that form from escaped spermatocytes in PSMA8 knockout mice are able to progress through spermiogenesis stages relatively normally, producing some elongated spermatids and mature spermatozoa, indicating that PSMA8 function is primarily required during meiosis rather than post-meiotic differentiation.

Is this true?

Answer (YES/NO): NO